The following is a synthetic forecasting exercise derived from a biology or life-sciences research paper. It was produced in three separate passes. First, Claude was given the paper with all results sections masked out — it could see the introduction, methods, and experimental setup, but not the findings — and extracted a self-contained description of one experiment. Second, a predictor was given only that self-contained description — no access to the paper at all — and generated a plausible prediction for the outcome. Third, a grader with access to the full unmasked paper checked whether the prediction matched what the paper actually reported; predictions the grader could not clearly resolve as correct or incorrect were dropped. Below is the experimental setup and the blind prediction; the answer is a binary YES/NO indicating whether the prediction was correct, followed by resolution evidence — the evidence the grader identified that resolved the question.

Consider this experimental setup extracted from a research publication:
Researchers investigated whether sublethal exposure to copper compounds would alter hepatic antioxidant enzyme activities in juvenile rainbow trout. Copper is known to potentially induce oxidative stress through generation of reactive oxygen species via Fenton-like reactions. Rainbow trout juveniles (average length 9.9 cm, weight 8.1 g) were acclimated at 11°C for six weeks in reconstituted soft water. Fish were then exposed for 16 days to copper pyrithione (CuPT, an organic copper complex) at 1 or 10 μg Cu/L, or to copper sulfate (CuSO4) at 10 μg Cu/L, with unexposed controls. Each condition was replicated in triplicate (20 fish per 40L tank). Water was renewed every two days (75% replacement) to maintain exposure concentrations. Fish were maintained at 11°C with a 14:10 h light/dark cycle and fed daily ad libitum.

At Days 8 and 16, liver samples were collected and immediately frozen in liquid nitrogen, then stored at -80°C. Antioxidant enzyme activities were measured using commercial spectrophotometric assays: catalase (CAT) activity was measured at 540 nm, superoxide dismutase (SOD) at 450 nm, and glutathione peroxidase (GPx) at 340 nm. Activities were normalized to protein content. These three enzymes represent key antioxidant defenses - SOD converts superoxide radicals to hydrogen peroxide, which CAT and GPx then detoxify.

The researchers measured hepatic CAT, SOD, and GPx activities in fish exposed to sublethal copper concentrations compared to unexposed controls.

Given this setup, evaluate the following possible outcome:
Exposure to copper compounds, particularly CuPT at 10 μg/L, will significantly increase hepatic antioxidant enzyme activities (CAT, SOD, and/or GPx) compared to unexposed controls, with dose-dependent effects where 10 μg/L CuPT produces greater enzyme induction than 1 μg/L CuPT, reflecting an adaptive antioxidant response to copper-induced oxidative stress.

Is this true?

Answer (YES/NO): NO